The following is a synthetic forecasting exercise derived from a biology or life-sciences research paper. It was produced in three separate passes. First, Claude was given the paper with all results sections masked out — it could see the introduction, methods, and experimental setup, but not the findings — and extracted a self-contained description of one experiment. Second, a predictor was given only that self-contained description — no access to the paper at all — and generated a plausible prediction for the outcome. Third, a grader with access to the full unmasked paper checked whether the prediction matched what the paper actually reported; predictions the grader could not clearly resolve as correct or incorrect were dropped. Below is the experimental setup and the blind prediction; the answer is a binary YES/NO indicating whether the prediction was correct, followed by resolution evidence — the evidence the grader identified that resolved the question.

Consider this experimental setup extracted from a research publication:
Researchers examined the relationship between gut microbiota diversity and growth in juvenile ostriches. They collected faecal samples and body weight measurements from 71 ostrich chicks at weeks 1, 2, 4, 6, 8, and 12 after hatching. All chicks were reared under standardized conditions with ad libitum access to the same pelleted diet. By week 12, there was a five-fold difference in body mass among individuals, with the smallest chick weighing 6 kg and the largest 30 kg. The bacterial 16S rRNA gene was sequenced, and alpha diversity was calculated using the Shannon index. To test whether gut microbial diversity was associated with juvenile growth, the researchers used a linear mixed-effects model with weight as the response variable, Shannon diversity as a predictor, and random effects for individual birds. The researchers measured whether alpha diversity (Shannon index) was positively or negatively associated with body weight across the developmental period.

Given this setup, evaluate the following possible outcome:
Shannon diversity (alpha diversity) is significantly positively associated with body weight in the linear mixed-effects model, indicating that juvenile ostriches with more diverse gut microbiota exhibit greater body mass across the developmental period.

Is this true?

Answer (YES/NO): NO